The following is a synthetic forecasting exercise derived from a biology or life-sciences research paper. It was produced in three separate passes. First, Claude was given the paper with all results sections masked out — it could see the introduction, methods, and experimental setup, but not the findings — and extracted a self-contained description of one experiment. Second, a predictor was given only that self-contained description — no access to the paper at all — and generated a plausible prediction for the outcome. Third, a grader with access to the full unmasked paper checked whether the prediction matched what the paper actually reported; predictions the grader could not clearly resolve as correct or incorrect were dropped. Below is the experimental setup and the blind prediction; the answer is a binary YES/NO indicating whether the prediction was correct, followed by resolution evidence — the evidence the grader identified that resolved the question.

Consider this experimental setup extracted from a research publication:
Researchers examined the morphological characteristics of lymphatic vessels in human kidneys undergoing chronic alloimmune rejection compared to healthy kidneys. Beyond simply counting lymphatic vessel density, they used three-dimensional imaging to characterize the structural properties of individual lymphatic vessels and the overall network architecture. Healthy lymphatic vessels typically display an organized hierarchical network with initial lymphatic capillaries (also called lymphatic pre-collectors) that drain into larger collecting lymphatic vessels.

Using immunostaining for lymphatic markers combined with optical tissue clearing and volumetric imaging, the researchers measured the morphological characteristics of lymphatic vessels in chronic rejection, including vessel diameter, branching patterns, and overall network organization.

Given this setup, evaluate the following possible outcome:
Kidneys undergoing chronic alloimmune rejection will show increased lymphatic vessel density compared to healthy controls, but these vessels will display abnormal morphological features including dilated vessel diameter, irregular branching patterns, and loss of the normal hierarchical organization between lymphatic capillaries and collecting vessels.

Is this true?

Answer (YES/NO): NO